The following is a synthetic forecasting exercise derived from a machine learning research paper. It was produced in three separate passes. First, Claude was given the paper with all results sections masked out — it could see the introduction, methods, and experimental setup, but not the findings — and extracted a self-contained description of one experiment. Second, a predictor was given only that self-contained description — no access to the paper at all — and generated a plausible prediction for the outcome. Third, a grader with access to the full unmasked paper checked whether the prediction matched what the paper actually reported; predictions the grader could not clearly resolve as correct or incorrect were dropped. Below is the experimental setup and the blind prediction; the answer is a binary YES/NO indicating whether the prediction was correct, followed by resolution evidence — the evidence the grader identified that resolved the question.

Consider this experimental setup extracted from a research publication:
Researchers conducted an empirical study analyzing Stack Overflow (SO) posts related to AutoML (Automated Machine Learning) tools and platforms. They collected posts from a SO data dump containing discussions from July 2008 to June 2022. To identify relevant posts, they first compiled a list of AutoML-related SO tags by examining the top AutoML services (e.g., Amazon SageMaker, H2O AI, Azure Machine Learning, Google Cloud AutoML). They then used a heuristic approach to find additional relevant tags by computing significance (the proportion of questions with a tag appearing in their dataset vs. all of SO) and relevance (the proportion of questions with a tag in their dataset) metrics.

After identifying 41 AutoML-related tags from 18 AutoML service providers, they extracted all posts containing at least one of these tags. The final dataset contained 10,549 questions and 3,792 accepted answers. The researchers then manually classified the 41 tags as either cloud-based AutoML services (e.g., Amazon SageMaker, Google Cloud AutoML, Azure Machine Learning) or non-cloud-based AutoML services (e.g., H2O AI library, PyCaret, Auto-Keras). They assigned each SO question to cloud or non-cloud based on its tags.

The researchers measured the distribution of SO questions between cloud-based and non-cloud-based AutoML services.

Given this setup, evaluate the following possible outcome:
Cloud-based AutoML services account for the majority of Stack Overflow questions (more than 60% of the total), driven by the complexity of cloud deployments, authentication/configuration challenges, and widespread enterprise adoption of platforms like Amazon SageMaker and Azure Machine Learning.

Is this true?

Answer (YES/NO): YES